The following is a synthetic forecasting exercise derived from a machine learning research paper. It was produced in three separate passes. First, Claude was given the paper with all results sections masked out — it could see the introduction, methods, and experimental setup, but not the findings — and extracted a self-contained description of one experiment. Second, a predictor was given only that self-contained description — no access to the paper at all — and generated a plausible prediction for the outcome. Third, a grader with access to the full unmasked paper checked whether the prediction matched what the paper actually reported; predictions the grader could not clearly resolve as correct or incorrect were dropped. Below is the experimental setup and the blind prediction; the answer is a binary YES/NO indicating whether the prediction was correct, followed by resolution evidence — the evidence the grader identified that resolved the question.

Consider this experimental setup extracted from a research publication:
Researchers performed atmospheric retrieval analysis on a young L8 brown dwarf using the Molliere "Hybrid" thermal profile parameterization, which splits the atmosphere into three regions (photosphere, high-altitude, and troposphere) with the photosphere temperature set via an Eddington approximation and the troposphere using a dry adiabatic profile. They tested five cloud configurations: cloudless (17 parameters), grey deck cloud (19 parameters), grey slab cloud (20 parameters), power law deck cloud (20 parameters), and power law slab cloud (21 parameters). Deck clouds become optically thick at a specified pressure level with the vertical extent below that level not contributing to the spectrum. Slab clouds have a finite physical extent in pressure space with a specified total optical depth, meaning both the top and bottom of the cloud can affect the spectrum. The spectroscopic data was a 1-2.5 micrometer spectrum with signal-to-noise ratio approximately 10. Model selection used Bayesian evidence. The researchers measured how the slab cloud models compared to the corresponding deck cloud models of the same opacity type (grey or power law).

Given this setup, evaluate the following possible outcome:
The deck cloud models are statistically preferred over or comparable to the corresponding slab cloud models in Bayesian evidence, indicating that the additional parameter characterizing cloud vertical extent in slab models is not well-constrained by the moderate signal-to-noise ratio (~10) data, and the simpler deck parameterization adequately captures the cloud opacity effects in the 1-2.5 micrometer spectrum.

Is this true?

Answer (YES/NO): YES